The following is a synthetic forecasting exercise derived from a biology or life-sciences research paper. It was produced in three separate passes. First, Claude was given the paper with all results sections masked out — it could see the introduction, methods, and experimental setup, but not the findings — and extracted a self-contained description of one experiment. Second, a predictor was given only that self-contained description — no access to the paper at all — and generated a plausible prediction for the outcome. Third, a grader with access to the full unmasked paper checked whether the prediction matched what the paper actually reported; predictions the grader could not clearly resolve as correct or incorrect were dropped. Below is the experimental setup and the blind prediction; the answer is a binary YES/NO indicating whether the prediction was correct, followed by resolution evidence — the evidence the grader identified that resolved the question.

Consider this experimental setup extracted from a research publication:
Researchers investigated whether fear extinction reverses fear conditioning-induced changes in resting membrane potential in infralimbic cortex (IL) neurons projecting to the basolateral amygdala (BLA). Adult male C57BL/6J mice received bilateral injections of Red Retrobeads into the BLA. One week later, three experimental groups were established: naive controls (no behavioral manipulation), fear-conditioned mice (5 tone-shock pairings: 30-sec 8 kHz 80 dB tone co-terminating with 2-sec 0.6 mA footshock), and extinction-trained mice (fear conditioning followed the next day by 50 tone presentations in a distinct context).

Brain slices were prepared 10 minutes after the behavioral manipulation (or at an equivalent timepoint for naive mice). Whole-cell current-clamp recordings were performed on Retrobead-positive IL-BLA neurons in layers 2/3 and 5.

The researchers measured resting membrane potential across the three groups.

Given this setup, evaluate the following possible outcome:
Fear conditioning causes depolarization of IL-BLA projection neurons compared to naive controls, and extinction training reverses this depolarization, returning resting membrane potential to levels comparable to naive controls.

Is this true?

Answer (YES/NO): YES